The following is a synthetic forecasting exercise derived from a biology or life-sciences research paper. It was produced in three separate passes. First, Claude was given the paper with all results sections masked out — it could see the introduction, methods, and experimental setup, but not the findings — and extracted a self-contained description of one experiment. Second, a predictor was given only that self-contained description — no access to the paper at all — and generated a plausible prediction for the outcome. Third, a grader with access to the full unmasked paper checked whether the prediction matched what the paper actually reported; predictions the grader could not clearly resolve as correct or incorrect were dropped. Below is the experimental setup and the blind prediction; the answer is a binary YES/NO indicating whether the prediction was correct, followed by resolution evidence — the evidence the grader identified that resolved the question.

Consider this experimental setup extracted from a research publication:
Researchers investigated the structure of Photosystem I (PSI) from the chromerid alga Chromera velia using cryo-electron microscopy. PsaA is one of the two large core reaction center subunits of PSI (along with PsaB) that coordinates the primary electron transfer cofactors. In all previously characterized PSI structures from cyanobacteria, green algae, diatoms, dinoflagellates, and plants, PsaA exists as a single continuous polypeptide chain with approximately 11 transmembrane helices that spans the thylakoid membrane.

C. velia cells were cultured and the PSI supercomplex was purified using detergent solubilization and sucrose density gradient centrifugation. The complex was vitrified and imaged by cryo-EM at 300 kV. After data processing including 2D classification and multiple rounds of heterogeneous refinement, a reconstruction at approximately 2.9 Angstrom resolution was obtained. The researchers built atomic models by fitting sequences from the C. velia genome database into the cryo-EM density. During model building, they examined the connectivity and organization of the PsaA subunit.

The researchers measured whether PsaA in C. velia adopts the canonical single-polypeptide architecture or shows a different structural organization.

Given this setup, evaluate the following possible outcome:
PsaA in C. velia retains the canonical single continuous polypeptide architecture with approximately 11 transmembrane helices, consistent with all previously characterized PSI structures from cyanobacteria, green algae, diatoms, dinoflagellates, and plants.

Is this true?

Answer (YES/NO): NO